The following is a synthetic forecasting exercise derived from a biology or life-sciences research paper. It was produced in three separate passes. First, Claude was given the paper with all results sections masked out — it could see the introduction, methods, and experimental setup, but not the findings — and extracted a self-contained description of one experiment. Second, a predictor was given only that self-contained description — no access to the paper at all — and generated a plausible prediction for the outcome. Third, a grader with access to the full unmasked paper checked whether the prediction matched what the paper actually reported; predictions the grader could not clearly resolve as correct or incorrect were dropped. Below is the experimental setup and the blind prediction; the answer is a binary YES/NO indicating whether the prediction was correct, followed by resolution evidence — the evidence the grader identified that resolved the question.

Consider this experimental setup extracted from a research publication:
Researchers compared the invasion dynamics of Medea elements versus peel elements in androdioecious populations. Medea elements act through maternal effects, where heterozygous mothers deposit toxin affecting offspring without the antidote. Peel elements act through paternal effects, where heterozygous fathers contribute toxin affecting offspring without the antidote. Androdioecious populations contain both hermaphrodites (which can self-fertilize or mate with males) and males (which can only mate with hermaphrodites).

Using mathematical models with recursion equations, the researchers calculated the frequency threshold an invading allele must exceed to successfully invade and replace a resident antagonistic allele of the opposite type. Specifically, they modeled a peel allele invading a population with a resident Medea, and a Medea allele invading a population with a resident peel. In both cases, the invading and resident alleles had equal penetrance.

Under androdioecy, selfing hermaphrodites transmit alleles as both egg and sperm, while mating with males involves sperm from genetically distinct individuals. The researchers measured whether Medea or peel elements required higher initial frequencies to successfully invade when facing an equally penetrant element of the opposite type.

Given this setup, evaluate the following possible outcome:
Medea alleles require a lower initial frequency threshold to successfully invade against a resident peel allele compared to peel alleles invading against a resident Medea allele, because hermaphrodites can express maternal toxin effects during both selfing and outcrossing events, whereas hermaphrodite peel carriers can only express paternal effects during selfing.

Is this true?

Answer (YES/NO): NO